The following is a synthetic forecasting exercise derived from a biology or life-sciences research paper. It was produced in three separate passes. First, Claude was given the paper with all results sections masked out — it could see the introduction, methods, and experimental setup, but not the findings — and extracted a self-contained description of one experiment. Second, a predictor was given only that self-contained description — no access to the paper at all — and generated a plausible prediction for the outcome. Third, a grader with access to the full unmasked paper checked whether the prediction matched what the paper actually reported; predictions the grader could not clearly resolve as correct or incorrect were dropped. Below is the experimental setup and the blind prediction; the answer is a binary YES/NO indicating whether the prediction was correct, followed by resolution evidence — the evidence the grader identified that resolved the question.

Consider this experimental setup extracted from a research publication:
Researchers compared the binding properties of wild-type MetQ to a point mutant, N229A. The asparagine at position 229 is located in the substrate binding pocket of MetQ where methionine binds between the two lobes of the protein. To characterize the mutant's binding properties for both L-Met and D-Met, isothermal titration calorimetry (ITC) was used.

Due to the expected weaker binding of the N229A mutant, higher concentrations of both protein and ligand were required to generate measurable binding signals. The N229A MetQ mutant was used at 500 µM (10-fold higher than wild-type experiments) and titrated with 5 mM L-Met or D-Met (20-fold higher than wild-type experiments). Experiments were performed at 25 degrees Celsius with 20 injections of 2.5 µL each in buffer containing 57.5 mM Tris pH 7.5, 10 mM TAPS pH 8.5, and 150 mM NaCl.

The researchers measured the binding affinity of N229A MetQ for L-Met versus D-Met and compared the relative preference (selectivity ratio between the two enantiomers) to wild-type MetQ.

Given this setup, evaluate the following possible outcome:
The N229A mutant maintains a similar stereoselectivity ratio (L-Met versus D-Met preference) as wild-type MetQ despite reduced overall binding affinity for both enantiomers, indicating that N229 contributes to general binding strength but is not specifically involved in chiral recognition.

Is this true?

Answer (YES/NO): NO